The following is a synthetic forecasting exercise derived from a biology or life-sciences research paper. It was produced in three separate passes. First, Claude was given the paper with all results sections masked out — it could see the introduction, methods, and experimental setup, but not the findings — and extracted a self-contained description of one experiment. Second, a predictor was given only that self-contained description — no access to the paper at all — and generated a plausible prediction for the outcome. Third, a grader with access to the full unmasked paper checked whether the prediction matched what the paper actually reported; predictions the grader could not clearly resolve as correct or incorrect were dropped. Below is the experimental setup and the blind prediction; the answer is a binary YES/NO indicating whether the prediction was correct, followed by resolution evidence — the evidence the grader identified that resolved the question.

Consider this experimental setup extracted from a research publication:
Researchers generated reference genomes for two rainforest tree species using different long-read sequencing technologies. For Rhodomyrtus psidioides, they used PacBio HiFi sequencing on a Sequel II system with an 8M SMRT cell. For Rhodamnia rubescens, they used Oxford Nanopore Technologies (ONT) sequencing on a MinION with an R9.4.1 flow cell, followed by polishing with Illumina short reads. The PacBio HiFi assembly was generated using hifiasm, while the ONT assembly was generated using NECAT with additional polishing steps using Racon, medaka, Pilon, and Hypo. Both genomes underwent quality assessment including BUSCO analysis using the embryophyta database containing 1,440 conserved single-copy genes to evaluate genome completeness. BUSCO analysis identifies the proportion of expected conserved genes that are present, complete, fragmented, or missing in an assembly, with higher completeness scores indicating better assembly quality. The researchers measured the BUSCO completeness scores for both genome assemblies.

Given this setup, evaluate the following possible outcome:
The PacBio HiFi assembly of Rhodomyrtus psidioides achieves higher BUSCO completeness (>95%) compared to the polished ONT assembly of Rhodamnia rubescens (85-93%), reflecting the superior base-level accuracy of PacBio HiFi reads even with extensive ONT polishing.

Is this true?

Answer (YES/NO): NO